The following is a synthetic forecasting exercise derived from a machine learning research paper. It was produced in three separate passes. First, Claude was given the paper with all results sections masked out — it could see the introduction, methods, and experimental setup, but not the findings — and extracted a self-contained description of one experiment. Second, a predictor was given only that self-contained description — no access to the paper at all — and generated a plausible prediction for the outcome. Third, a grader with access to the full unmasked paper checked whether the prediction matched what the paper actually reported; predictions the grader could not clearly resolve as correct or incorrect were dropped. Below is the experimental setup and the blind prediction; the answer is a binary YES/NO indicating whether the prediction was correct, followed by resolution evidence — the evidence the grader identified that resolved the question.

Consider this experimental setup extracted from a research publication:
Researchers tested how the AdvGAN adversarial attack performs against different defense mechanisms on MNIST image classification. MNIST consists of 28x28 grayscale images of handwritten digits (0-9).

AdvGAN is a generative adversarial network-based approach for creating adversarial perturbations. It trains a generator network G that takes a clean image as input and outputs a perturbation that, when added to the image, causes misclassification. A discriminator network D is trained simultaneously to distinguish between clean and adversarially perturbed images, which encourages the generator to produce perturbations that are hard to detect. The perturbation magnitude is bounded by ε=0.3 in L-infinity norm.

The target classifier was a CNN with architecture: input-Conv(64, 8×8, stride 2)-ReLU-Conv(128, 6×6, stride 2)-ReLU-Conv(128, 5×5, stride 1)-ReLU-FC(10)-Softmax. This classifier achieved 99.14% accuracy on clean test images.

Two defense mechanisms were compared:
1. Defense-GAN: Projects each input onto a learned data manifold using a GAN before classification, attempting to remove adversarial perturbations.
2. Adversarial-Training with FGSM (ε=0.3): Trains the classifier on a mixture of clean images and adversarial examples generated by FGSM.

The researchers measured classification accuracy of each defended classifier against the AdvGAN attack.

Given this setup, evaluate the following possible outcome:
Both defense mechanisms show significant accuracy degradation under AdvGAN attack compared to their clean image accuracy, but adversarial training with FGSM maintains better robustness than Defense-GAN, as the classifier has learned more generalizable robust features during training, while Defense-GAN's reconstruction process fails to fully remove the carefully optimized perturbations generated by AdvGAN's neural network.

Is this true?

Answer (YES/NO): NO